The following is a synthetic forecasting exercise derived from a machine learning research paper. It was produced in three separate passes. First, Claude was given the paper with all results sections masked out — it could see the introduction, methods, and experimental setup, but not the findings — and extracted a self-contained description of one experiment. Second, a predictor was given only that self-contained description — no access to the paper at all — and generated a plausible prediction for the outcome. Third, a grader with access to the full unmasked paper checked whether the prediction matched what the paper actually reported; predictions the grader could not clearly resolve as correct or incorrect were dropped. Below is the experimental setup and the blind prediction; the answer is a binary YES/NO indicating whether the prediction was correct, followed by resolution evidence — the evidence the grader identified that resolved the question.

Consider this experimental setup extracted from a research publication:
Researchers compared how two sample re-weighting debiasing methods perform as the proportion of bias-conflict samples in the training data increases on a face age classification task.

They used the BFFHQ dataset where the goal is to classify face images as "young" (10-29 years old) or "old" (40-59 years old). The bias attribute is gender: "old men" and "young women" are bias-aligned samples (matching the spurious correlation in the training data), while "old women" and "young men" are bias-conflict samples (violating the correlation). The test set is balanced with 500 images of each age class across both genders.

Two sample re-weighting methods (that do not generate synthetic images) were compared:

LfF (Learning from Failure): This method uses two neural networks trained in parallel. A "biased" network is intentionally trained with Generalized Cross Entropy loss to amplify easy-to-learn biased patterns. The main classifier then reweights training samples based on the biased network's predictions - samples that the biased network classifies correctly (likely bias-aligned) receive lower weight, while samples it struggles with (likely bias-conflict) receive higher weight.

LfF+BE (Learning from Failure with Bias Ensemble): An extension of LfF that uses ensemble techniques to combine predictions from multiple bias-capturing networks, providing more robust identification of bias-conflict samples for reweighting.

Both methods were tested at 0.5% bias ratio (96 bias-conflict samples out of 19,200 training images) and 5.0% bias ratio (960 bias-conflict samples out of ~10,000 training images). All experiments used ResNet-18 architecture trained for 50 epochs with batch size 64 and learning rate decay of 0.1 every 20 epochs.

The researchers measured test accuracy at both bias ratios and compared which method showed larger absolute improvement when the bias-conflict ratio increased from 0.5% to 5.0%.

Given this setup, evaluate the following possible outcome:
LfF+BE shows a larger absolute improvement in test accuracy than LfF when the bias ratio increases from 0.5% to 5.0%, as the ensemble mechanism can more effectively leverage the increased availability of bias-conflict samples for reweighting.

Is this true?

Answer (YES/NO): YES